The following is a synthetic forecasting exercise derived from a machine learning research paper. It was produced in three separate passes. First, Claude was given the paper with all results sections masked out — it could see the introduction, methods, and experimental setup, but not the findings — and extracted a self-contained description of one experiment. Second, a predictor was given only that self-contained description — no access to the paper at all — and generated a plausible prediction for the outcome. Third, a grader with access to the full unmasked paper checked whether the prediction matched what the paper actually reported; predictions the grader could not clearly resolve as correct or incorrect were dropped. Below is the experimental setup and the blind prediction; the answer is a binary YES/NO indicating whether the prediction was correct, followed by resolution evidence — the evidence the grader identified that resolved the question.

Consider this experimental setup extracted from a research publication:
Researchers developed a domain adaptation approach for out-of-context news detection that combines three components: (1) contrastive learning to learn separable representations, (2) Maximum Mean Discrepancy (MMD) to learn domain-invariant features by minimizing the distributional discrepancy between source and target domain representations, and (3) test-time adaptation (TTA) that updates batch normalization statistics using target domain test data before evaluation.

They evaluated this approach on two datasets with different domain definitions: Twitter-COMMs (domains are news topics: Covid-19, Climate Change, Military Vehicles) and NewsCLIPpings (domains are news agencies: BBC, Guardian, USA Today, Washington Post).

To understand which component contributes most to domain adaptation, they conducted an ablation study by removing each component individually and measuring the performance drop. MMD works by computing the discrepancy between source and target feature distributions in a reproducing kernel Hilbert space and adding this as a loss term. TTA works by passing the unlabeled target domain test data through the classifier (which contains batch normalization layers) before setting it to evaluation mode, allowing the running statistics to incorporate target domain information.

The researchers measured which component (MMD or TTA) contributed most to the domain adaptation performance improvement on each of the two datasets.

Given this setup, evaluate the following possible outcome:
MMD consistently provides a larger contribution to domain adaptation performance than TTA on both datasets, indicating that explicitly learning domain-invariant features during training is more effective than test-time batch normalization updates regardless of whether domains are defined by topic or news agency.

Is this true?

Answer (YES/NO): NO